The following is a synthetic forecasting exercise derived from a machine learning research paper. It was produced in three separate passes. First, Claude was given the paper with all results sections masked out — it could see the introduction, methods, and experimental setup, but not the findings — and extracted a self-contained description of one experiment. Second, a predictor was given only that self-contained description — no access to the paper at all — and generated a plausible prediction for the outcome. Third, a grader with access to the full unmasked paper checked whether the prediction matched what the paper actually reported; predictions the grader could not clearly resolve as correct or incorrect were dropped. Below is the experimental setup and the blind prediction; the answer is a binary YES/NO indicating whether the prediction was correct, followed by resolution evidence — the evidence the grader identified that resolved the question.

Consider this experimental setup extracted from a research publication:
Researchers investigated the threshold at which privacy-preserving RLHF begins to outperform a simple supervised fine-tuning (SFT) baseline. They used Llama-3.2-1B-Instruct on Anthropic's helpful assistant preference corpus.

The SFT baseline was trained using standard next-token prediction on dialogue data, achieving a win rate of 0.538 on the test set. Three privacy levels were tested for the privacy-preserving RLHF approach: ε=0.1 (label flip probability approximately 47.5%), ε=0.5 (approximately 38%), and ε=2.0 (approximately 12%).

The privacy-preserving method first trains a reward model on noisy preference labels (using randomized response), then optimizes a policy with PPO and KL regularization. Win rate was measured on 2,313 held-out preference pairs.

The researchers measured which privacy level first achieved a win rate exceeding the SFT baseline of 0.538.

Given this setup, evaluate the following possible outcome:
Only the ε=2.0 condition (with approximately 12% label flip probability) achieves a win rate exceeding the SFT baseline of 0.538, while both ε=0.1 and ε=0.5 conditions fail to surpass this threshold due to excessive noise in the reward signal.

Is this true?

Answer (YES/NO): NO